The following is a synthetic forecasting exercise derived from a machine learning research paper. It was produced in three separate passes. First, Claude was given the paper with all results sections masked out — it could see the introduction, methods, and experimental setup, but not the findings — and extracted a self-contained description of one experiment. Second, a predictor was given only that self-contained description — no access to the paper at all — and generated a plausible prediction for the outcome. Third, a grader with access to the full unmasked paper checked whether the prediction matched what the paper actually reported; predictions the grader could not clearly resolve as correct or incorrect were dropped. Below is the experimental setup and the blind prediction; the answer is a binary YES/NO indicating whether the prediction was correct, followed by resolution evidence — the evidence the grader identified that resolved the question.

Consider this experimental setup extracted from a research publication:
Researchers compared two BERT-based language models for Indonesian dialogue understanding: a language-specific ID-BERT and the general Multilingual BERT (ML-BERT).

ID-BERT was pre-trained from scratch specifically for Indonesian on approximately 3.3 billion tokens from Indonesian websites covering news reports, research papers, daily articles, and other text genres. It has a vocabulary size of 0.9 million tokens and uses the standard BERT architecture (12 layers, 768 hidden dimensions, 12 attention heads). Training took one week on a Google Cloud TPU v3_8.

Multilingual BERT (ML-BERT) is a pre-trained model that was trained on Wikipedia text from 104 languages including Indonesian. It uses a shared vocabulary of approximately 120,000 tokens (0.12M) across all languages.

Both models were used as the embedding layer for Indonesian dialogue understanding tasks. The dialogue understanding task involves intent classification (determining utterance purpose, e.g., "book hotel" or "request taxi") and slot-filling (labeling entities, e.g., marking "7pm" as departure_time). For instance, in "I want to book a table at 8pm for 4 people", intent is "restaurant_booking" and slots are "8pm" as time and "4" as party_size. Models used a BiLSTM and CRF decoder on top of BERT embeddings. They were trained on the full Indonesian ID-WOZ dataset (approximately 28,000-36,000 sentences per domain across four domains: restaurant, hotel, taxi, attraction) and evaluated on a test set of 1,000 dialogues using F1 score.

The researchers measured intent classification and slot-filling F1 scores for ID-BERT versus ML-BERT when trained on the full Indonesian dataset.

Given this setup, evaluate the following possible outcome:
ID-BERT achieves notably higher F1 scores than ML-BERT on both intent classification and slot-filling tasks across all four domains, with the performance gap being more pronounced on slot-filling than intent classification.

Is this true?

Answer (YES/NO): NO